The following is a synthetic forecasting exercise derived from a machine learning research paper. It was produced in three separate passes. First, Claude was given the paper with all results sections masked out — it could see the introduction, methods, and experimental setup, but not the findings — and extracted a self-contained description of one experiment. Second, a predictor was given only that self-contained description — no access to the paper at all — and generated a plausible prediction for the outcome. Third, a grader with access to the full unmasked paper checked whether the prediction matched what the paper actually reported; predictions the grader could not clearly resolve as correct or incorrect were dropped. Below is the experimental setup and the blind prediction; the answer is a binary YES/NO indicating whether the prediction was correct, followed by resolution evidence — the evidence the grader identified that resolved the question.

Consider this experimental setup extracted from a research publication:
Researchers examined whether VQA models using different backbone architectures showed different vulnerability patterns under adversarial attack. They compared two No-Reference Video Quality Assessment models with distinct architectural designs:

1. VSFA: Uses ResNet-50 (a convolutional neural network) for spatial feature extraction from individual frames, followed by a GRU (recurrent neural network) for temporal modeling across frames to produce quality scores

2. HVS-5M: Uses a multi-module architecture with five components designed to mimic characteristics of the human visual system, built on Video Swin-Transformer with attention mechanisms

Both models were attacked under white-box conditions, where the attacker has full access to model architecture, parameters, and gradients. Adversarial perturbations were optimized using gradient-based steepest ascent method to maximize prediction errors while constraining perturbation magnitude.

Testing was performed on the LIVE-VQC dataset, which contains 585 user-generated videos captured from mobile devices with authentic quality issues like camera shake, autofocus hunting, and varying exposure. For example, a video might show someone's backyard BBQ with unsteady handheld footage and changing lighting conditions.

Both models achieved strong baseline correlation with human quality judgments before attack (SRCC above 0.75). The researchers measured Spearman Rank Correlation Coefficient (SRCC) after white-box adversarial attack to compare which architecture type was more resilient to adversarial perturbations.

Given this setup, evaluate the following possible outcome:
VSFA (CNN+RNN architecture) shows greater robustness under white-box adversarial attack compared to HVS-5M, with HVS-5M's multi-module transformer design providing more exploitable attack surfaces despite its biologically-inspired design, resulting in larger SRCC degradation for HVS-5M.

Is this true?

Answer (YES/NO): NO